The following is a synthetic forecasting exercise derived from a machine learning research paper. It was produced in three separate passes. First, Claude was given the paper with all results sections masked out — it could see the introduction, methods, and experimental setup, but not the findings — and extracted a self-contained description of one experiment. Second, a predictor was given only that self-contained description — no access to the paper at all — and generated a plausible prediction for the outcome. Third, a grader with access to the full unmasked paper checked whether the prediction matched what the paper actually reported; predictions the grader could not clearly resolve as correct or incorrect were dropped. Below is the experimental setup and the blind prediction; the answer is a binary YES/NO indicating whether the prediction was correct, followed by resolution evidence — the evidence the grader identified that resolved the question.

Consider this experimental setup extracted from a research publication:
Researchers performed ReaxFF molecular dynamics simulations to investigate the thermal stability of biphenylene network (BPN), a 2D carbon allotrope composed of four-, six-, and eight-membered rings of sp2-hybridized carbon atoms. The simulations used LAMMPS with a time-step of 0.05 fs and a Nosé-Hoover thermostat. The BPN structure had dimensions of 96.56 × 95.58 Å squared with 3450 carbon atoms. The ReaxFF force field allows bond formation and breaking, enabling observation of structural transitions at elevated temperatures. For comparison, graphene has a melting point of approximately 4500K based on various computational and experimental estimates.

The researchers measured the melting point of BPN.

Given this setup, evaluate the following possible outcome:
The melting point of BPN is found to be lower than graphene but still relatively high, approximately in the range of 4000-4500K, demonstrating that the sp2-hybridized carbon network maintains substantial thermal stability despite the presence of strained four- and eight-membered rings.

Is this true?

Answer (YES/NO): YES